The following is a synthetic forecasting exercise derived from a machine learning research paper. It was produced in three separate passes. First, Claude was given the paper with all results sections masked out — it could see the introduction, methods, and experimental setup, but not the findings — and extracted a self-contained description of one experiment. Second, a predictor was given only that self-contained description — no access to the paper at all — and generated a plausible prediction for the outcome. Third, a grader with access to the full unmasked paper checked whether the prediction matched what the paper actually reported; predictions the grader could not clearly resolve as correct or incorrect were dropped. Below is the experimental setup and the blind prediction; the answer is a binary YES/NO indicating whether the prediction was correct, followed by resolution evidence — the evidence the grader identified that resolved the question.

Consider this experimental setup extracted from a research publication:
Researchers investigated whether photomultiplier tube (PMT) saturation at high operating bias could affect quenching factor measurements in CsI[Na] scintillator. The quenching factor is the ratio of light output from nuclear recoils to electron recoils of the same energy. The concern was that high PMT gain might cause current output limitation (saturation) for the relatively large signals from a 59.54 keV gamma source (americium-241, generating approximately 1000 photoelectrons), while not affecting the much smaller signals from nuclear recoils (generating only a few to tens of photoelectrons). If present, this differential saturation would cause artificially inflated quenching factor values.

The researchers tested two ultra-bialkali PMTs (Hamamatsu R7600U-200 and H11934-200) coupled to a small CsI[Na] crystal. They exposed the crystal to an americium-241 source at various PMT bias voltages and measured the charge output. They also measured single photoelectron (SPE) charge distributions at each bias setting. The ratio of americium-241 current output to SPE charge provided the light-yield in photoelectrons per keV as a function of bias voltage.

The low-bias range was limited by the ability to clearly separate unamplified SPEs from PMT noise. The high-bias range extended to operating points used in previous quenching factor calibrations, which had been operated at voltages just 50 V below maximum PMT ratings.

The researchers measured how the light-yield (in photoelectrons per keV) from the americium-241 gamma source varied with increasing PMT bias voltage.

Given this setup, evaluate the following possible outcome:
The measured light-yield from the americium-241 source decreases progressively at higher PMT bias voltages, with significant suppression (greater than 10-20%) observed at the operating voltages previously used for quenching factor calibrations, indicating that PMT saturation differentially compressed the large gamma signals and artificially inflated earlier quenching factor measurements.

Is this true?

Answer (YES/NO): YES